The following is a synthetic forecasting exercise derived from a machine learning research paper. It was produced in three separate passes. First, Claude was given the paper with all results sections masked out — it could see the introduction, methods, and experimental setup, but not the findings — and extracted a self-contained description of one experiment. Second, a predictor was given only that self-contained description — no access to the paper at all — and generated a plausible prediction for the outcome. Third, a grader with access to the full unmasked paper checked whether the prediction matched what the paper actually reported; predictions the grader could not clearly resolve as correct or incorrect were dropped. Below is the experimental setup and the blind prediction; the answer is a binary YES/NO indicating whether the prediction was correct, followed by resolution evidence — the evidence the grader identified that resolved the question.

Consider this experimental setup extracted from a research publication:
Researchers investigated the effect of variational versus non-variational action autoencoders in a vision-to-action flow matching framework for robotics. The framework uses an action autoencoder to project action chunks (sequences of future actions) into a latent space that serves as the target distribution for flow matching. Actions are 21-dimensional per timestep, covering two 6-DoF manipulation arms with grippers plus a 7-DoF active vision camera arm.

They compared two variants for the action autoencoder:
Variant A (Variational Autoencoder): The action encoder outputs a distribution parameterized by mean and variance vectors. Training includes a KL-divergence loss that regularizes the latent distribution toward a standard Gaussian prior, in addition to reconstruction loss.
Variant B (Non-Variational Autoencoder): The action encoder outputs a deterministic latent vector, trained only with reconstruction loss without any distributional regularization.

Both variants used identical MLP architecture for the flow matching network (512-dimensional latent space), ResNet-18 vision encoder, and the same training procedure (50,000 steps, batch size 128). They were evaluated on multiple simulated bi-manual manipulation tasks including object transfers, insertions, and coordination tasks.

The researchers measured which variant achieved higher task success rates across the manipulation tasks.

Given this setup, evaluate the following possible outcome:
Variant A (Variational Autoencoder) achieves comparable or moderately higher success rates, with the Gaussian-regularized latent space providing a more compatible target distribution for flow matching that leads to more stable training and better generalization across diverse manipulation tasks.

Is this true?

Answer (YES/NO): YES